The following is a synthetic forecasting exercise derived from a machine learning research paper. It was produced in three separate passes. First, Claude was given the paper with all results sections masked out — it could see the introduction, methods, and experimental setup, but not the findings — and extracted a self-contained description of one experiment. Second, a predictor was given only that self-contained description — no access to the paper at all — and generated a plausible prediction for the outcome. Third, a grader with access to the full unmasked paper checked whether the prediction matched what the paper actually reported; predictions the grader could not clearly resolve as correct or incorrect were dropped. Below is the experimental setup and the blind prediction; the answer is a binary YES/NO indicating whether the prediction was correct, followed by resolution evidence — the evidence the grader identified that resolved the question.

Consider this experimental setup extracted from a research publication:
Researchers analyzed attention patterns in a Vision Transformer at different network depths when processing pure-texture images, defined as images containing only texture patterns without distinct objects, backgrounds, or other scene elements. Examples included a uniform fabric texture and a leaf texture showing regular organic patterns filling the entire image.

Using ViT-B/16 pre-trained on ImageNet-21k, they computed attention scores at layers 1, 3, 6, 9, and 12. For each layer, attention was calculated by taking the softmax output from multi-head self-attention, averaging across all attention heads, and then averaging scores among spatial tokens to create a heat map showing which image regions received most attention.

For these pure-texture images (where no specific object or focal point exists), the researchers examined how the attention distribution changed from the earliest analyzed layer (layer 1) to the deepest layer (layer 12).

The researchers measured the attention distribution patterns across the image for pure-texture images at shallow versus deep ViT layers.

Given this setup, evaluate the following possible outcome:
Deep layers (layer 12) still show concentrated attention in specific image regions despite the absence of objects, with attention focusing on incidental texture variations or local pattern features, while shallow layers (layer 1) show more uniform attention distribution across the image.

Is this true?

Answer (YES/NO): NO